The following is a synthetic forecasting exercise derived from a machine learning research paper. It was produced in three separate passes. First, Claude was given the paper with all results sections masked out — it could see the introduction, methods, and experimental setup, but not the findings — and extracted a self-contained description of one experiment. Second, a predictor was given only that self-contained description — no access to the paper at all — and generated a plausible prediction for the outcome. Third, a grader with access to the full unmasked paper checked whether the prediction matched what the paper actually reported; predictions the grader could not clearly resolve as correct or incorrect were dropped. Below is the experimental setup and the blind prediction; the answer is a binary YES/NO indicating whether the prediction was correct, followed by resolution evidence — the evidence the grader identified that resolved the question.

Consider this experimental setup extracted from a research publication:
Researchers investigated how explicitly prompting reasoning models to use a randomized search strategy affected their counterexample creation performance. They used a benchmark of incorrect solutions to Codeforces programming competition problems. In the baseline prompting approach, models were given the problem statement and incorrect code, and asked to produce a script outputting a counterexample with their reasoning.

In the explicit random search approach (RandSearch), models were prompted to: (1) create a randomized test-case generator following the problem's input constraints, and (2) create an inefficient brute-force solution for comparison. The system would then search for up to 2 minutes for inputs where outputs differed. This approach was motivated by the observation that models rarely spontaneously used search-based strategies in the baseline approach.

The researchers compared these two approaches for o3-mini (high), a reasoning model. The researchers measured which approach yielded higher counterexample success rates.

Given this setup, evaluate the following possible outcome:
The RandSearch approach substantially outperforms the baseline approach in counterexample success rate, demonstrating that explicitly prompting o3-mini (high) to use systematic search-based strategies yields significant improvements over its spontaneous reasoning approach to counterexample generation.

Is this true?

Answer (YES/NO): NO